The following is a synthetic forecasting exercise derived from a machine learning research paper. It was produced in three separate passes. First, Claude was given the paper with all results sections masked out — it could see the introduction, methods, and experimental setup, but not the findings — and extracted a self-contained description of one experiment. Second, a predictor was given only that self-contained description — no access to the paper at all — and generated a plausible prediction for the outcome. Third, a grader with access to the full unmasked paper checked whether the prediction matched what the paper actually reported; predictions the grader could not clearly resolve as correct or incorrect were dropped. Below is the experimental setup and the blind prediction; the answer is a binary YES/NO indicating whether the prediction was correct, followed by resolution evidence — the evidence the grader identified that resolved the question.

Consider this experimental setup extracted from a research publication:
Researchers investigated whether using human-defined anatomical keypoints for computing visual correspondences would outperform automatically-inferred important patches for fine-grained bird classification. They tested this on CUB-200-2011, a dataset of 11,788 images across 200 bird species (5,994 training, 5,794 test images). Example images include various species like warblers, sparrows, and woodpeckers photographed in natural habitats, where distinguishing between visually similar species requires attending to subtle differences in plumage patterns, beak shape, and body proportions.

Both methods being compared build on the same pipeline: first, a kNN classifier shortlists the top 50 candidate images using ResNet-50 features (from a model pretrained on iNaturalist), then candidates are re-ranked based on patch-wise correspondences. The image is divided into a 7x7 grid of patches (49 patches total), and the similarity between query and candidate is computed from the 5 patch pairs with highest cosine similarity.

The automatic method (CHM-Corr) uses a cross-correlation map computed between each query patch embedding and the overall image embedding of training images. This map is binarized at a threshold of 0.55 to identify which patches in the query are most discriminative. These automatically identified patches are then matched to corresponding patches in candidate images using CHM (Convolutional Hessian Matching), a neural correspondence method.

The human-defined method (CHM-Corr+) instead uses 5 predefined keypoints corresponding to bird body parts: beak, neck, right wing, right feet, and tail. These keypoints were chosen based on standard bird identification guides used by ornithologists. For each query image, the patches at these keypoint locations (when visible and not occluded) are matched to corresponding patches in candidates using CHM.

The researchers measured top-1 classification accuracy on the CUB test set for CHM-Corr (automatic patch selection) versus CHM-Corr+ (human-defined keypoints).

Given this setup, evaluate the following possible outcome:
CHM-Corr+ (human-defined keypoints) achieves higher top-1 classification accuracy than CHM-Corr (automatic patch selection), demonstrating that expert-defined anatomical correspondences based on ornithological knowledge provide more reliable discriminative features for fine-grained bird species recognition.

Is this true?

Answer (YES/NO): NO